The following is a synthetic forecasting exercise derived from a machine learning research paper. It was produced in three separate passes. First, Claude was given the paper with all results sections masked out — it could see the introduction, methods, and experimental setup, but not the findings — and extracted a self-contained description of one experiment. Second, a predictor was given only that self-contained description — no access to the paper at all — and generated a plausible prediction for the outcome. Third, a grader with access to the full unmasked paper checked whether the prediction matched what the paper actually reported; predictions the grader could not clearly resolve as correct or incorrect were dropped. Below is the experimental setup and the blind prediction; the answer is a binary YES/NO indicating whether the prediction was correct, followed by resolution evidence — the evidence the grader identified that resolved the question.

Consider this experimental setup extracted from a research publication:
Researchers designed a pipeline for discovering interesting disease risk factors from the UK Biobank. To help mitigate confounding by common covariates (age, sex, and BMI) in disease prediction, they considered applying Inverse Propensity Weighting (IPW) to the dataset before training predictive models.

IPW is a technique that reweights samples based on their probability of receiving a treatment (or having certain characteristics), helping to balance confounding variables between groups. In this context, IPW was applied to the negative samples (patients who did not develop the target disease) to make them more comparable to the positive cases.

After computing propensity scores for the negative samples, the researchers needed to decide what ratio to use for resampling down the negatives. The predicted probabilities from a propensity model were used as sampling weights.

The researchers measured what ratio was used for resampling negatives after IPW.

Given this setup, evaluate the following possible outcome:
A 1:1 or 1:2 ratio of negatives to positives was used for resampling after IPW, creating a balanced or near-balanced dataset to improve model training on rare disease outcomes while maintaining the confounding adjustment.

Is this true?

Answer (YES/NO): NO